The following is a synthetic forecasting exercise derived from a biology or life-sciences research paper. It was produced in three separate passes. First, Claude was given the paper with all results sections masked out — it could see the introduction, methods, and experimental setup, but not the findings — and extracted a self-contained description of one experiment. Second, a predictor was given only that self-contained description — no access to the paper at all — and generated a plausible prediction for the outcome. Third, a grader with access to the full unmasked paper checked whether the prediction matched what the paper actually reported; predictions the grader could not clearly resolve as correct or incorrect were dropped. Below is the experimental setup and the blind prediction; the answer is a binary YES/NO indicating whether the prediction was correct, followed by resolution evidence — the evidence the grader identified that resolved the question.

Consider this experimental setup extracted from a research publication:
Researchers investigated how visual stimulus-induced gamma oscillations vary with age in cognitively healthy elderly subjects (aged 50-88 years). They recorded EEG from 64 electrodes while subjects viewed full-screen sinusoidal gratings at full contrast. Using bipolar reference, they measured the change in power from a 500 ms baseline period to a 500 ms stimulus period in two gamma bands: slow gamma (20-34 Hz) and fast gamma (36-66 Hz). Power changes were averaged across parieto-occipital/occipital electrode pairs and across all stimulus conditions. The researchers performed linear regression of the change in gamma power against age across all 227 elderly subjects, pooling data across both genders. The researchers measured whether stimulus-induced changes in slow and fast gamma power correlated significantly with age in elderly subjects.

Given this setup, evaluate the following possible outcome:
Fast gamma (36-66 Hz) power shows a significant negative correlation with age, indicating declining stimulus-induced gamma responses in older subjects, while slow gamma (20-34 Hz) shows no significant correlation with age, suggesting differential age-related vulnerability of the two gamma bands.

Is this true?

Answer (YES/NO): NO